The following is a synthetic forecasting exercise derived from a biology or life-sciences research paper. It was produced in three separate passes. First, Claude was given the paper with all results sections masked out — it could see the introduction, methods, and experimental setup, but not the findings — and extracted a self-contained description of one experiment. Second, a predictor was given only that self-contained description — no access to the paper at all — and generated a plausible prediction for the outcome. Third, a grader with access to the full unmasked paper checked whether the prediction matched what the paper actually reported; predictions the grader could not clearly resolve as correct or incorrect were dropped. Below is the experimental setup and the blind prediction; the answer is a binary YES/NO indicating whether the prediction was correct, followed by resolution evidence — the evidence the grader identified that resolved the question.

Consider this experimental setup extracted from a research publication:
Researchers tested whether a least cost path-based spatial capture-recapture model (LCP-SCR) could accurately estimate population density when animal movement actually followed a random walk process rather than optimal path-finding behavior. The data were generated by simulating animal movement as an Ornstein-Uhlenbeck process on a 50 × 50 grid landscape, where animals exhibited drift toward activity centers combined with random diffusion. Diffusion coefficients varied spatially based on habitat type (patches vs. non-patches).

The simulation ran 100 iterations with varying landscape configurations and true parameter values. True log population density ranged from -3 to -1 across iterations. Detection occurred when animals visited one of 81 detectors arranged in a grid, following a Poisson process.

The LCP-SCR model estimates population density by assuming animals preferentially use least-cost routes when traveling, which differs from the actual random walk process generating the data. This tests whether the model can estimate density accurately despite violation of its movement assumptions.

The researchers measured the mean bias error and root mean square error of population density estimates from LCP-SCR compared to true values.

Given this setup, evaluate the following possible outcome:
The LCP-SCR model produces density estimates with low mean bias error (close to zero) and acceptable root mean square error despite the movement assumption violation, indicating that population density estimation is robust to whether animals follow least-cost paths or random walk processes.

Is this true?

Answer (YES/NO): YES